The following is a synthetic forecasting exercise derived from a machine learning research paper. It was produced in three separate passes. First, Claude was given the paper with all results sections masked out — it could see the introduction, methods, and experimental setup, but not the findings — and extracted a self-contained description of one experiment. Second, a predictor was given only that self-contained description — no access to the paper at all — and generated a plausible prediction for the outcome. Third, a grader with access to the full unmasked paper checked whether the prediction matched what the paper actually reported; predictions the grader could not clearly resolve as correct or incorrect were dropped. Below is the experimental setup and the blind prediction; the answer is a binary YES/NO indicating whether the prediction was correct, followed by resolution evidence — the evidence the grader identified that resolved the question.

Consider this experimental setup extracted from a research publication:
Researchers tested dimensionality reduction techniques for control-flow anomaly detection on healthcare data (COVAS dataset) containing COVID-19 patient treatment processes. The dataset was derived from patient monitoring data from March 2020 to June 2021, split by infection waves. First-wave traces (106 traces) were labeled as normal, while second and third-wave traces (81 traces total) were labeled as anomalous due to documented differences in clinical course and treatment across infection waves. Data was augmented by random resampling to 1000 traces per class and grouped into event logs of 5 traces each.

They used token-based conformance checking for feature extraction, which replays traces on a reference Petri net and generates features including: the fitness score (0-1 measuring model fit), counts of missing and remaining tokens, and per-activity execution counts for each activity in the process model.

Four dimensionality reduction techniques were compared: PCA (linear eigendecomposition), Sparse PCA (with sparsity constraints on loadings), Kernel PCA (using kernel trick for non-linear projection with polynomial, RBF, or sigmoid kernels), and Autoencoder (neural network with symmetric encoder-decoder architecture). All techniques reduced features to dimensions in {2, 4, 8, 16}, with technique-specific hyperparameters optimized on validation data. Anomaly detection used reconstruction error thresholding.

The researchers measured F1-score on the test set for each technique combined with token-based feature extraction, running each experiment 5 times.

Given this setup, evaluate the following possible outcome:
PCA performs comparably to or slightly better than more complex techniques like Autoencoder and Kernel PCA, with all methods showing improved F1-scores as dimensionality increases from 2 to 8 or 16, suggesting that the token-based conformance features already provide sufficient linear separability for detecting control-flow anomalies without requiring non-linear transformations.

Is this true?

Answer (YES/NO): NO